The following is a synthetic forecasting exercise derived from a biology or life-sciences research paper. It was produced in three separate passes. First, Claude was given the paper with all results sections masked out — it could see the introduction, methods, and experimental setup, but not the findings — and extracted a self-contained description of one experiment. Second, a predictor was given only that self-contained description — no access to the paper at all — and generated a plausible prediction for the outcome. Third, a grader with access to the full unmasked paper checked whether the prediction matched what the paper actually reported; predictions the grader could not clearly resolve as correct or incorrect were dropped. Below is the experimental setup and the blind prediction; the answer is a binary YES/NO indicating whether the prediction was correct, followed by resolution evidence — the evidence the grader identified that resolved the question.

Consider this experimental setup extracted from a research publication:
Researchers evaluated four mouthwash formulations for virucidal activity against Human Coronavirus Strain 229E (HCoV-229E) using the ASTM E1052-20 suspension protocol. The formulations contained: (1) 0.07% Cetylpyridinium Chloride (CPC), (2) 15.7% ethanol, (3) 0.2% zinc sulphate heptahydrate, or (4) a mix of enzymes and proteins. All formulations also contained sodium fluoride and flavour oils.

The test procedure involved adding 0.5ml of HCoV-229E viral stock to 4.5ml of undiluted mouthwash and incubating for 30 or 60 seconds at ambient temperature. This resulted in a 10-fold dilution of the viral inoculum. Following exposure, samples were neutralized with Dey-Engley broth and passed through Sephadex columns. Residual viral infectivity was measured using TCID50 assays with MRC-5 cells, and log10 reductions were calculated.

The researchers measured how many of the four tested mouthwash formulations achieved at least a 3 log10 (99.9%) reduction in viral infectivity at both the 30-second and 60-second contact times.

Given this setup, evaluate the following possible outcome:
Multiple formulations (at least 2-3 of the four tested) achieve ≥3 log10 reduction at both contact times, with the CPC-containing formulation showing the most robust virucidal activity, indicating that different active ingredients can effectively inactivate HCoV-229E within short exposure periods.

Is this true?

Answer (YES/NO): NO